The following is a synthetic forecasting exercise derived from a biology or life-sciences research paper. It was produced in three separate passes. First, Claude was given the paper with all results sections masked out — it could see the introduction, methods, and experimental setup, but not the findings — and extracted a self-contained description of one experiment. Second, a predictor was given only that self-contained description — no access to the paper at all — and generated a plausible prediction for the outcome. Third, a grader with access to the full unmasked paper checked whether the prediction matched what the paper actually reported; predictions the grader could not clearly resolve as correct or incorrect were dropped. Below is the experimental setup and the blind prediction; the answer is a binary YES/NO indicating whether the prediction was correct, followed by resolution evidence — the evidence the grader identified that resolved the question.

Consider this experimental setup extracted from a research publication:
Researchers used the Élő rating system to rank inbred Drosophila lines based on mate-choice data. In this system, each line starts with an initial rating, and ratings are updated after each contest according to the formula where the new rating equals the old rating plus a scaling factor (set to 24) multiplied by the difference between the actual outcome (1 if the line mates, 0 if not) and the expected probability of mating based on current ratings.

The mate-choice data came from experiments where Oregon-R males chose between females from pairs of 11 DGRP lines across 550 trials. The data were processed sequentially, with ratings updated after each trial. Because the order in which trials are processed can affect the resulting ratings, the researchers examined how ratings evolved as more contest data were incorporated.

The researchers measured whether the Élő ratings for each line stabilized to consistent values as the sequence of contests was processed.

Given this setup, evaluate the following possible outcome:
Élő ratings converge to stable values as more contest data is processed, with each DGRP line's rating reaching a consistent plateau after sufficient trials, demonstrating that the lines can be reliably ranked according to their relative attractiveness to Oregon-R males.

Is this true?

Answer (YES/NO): NO